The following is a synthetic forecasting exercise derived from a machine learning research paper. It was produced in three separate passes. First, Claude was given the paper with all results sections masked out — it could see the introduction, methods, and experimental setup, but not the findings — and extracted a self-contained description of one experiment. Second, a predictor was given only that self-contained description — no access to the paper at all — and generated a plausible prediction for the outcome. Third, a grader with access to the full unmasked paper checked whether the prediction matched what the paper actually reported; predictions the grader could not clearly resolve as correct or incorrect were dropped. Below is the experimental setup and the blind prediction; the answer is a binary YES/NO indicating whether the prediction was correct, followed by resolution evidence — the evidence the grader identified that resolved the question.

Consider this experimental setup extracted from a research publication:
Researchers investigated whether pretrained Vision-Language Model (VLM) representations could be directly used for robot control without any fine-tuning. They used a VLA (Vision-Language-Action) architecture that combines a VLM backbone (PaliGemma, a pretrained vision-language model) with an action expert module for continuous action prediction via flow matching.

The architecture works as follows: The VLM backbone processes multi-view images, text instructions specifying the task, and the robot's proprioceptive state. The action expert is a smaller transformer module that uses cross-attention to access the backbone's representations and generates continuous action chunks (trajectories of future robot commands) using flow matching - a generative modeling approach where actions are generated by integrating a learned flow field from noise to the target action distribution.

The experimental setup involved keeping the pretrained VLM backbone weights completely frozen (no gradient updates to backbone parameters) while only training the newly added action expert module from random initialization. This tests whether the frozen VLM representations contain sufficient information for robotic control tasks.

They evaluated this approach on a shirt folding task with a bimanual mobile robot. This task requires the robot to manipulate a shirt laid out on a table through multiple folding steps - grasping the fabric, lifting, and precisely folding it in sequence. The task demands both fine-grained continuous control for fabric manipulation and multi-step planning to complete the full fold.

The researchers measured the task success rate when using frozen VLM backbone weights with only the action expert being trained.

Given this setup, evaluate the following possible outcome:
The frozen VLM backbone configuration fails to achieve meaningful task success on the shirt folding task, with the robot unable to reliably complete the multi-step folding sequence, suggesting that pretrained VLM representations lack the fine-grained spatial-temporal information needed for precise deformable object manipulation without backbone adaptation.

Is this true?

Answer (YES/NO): YES